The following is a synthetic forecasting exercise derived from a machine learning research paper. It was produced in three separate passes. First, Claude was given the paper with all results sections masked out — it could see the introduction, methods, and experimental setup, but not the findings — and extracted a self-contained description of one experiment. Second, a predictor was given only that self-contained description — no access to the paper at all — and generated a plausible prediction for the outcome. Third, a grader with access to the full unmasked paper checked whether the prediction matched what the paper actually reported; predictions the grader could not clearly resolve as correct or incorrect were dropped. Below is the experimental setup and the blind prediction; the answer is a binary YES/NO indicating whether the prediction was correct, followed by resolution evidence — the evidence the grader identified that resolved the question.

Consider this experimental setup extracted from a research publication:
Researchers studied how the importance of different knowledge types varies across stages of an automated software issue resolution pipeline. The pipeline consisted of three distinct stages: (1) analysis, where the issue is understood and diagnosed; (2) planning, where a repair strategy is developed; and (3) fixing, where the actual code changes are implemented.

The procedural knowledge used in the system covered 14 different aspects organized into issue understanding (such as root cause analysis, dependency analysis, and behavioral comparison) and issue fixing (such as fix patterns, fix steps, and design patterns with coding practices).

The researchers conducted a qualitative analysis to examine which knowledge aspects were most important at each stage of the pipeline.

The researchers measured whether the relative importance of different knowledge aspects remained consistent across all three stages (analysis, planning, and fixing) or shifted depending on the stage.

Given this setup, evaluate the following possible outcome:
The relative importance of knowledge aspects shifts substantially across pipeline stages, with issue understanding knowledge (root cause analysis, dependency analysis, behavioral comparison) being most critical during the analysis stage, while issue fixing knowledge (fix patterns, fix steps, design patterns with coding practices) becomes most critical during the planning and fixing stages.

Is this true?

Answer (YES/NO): YES